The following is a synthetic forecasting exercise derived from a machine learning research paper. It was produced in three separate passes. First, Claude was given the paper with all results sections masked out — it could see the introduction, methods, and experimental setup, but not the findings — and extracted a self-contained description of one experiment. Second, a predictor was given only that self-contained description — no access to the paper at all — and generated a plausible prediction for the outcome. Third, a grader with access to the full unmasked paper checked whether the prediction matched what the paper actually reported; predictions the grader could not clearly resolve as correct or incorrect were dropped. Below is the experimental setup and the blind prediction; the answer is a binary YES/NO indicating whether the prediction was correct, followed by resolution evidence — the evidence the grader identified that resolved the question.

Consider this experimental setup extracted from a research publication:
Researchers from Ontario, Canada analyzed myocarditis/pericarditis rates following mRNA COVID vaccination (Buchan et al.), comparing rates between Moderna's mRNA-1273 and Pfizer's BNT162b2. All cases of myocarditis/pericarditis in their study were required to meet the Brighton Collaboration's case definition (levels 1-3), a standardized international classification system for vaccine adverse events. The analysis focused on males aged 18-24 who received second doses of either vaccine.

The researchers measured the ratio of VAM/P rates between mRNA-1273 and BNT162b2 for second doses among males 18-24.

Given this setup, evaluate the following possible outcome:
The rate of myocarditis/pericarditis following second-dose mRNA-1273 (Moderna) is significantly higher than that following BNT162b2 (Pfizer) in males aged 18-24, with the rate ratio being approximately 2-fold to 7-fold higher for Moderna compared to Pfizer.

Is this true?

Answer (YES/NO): YES